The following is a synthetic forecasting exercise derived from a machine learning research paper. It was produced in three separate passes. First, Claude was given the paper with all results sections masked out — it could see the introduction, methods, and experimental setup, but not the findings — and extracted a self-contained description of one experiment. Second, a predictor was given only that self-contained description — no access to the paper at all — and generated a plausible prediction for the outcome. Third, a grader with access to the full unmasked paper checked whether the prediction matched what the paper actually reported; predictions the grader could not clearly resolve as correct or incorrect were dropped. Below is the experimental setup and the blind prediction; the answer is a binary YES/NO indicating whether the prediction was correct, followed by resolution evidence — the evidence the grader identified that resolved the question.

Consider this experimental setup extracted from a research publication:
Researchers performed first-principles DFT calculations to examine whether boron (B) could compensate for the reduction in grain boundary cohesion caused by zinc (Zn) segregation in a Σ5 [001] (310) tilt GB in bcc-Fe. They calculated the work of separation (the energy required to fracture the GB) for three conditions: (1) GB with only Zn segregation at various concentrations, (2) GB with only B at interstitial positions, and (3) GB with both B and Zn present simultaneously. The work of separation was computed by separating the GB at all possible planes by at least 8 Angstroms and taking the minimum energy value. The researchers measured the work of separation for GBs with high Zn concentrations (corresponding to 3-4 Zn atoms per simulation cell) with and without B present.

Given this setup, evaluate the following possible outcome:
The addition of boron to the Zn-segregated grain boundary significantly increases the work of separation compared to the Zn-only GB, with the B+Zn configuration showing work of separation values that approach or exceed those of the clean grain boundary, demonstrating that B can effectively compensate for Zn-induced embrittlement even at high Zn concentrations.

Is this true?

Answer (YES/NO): YES